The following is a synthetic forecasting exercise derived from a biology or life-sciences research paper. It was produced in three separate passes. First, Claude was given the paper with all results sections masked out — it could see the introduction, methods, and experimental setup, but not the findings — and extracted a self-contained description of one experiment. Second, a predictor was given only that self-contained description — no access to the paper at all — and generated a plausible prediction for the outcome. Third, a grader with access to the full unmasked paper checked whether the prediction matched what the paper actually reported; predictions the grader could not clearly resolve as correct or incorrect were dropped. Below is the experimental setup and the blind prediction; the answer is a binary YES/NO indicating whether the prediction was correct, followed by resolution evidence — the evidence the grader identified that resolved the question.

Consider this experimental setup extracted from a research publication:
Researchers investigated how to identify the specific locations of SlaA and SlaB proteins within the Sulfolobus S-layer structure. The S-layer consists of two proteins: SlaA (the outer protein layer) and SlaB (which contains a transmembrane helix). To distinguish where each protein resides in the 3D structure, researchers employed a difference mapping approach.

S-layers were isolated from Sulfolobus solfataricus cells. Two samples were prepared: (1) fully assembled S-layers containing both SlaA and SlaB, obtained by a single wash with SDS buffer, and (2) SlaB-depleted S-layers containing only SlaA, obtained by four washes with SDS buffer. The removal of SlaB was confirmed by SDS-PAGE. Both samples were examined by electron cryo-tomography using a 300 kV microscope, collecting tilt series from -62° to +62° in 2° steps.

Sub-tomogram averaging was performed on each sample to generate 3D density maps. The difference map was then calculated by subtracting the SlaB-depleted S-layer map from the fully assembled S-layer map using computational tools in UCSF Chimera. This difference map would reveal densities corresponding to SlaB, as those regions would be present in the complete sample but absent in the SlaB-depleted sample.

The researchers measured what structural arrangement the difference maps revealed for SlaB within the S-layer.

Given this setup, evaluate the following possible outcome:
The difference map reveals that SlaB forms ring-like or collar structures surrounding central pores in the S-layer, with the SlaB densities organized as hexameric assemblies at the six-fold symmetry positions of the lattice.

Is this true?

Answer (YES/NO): NO